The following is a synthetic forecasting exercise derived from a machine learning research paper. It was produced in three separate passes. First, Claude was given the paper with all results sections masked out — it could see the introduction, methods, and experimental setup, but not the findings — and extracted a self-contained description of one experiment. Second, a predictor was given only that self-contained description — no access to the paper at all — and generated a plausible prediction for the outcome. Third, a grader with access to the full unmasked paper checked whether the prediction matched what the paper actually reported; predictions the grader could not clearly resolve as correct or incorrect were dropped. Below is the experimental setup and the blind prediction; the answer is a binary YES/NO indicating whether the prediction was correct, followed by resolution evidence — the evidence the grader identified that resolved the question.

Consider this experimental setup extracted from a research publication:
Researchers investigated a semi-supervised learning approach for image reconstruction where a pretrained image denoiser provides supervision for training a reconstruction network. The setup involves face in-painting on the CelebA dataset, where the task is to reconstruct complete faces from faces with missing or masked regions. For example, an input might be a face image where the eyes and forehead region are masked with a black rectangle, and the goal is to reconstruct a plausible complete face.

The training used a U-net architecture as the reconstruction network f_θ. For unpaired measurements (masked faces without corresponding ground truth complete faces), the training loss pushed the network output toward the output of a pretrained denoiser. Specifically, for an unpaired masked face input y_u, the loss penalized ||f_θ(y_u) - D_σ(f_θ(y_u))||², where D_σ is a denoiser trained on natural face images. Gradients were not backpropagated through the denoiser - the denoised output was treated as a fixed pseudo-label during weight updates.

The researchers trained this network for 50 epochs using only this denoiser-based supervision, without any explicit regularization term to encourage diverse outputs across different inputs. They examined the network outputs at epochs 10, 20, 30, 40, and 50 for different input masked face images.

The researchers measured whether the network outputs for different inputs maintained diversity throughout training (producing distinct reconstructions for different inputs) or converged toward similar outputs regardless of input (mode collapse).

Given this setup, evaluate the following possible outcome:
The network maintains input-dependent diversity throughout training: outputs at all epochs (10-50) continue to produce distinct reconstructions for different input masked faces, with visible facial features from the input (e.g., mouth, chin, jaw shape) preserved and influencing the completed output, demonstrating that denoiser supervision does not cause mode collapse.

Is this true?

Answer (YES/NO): NO